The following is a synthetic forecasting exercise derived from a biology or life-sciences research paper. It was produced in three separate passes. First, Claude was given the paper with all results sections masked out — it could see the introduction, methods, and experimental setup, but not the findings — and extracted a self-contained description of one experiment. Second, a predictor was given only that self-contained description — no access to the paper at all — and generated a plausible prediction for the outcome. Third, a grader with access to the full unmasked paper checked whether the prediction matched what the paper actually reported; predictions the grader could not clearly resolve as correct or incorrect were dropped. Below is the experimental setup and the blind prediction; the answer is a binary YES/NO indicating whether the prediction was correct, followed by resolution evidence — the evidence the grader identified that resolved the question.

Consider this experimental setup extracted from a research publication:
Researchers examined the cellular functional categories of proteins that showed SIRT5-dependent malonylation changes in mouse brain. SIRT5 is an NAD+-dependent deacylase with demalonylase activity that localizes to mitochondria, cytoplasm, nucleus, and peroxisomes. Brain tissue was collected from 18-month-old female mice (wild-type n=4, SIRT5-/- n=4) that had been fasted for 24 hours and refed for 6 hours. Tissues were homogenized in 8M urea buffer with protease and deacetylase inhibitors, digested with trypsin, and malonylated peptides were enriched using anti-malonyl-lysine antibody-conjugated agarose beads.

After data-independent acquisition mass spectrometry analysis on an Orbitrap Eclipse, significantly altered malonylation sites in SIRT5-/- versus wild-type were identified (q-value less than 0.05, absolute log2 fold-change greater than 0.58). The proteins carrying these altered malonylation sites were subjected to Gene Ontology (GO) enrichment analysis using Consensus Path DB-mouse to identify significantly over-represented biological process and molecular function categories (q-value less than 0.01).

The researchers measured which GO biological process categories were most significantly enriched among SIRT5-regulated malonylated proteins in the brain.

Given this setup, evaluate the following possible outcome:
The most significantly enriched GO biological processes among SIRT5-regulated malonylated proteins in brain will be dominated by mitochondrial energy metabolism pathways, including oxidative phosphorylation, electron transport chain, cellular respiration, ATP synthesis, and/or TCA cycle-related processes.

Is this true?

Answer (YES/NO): YES